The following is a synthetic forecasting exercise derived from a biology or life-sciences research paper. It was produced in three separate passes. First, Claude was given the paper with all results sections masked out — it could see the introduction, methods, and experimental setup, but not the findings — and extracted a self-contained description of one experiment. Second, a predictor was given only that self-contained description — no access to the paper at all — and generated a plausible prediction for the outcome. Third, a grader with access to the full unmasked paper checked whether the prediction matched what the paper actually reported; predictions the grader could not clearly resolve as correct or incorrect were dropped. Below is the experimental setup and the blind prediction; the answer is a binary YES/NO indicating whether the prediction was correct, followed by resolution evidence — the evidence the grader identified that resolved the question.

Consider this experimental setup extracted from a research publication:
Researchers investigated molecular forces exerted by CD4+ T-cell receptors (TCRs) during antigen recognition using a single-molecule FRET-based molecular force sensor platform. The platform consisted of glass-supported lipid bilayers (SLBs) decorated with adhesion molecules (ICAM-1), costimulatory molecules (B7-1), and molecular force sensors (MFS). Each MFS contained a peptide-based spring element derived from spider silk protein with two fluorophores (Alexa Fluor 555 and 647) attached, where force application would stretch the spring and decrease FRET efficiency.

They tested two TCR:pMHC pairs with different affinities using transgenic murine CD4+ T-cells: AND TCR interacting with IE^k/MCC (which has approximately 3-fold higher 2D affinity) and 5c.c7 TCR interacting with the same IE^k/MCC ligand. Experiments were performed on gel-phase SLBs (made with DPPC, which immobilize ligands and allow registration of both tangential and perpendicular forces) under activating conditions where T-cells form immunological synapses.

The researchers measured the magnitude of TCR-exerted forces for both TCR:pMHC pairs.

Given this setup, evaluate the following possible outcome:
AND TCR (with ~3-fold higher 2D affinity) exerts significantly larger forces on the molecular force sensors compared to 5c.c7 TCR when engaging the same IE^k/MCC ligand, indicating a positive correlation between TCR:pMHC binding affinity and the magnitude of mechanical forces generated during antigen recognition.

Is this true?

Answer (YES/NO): NO